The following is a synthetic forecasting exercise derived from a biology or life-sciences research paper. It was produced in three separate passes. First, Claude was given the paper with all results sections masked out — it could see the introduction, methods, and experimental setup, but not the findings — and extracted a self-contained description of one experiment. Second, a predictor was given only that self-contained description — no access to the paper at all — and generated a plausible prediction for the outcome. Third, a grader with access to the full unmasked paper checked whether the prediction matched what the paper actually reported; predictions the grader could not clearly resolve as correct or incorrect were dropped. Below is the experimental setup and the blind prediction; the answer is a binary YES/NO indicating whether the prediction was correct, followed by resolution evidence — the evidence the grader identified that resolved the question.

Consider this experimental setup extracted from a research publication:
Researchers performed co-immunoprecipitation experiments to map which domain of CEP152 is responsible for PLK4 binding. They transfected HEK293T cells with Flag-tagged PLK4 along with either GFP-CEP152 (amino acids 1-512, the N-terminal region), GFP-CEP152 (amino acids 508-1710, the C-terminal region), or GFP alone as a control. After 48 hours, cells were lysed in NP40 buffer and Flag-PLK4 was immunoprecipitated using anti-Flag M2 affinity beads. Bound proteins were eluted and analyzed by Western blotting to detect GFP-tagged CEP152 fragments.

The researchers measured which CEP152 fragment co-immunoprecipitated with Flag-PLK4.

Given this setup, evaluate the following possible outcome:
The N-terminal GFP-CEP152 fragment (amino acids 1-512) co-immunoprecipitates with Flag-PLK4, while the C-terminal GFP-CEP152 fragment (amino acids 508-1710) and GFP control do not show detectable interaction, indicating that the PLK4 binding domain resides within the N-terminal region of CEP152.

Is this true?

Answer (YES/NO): YES